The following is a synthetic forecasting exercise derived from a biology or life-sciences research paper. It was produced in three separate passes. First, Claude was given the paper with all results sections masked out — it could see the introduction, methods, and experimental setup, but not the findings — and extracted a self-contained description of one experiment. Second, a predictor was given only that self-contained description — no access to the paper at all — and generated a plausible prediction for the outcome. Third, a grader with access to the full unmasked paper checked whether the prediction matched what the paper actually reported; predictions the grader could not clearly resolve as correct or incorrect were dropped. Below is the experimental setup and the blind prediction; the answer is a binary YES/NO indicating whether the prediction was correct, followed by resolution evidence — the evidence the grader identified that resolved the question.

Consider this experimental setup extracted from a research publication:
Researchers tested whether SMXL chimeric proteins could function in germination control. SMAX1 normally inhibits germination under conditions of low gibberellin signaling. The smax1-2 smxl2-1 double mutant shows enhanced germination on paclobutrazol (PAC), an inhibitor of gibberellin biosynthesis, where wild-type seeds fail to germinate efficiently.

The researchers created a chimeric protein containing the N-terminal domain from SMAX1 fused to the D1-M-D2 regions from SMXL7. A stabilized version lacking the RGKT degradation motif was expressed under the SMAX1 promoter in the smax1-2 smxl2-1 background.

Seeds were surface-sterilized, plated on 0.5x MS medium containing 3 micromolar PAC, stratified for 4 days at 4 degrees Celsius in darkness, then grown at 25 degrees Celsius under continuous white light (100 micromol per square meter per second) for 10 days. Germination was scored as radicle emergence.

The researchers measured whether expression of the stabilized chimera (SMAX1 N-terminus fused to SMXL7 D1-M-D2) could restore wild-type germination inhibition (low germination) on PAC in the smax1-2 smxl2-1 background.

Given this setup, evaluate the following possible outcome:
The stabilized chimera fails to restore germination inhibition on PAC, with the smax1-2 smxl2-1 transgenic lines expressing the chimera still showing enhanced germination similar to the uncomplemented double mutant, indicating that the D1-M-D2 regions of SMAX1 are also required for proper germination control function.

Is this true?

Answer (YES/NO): NO